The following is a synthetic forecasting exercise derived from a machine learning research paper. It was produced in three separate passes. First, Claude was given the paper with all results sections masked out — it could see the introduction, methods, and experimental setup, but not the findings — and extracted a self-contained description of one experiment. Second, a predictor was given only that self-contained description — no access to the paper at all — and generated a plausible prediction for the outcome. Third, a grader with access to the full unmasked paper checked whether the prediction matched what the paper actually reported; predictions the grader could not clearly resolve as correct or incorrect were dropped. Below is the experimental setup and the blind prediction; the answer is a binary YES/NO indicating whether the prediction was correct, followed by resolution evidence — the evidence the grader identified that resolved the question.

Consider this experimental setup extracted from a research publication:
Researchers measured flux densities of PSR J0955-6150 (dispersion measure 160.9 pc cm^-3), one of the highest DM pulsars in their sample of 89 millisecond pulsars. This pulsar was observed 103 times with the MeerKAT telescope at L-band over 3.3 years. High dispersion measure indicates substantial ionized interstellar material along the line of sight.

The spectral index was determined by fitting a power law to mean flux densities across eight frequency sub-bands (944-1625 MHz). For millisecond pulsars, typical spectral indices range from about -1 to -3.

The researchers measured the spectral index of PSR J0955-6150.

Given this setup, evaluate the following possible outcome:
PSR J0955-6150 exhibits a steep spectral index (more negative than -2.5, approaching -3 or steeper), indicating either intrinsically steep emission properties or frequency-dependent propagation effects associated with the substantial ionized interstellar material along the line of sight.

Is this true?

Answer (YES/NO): YES